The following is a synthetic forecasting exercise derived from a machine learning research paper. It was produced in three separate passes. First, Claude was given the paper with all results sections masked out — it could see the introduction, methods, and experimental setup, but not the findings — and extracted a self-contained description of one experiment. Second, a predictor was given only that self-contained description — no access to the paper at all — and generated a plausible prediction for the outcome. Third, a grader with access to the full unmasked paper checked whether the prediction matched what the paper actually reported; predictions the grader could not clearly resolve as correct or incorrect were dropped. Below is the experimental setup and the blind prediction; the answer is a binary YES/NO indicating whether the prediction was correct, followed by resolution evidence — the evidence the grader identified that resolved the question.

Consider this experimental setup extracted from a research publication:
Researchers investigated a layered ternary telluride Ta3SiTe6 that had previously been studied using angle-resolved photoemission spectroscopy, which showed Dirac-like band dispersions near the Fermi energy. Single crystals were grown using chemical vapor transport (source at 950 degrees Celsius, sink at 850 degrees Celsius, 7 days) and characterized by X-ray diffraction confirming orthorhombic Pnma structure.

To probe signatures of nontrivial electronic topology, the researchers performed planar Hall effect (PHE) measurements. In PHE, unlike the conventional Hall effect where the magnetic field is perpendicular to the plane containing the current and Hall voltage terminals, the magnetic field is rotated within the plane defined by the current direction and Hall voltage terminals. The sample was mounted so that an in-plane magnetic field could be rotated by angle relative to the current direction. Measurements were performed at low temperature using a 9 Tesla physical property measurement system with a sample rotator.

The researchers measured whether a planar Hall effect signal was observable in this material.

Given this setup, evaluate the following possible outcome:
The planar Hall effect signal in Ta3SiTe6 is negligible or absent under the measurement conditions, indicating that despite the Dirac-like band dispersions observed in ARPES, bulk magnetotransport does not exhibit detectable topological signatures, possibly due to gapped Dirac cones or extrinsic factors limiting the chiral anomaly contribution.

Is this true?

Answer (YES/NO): NO